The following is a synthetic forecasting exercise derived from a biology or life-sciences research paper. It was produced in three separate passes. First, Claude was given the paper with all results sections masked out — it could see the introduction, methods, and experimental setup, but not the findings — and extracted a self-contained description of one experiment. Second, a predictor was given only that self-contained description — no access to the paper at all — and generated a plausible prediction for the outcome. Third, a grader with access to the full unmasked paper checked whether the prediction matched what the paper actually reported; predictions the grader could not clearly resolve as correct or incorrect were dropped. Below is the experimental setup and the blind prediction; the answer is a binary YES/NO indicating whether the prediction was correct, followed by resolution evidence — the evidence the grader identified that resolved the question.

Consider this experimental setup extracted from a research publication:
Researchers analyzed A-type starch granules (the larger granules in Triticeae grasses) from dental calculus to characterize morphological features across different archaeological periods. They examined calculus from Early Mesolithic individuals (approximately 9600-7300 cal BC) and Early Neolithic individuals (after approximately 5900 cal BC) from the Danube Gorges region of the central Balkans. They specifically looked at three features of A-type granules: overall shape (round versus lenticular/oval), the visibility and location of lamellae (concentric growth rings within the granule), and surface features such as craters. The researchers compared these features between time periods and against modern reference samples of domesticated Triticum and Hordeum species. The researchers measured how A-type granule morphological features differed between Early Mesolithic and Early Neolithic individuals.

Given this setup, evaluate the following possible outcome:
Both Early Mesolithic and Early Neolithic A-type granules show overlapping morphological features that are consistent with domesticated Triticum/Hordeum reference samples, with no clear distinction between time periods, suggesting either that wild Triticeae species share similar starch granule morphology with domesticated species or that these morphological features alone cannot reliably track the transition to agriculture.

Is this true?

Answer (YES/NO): NO